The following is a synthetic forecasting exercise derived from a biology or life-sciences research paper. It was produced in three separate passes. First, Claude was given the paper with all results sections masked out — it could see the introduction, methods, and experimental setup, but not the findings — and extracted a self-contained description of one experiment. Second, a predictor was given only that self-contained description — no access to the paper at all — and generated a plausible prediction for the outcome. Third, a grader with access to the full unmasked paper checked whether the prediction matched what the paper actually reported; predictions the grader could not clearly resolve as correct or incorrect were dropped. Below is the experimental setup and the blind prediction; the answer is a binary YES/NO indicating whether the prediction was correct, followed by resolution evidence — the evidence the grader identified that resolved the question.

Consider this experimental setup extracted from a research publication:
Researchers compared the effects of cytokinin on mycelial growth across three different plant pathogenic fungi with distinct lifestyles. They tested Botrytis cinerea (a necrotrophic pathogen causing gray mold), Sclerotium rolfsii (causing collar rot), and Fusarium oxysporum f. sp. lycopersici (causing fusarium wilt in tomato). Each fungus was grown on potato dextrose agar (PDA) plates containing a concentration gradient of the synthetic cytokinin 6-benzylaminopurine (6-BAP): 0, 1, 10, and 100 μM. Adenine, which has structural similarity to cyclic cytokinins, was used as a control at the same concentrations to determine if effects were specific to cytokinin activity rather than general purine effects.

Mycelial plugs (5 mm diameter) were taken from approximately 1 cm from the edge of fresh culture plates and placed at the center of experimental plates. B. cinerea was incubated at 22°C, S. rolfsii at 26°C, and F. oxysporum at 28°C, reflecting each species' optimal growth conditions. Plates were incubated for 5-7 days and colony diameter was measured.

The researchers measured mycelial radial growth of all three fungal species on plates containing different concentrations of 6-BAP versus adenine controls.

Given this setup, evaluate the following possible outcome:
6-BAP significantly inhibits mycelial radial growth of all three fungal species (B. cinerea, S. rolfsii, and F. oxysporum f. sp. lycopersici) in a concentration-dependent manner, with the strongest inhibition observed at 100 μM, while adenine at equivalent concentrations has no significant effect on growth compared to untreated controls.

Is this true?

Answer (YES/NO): NO